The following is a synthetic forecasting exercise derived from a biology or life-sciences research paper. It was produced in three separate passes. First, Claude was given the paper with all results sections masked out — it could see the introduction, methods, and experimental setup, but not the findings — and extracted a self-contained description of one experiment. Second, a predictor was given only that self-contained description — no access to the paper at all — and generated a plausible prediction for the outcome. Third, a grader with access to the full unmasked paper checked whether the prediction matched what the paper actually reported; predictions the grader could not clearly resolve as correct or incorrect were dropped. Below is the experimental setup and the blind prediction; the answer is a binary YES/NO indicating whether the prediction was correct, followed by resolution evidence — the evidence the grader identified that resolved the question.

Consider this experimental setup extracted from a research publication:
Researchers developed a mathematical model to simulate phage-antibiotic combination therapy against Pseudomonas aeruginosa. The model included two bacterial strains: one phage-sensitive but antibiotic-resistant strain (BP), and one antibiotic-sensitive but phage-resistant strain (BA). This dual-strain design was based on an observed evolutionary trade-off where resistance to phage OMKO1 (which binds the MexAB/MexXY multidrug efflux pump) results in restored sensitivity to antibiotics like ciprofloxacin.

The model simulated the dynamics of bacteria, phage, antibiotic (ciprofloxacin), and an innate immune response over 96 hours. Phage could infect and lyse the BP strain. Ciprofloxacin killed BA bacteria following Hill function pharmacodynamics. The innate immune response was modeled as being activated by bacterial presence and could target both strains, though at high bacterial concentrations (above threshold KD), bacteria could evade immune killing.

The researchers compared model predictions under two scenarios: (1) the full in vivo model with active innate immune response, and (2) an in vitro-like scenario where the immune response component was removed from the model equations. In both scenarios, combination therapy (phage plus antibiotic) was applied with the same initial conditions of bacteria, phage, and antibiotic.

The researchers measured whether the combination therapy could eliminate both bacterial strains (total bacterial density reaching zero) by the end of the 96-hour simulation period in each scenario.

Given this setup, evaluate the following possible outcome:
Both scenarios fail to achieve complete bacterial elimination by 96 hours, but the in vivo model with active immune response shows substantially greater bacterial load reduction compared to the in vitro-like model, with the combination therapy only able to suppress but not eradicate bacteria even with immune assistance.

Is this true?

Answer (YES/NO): NO